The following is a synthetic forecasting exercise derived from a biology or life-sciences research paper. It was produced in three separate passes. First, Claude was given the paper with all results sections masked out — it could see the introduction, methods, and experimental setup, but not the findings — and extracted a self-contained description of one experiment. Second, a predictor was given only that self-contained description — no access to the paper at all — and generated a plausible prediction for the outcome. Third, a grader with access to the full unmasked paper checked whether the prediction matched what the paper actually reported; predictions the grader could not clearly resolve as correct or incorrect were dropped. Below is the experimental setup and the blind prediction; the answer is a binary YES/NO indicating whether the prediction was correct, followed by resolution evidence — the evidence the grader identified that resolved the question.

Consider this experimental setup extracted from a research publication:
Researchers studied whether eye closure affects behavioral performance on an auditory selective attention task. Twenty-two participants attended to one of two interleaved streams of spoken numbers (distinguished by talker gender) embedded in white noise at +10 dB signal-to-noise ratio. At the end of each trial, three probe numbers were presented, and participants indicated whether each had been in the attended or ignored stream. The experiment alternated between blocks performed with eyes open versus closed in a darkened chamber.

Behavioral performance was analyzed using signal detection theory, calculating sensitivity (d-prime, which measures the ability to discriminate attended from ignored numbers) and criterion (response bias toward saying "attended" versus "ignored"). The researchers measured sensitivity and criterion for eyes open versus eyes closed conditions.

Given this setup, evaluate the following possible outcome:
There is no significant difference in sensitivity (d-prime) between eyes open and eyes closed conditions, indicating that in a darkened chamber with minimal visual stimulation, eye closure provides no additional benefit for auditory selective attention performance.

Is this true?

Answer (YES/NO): YES